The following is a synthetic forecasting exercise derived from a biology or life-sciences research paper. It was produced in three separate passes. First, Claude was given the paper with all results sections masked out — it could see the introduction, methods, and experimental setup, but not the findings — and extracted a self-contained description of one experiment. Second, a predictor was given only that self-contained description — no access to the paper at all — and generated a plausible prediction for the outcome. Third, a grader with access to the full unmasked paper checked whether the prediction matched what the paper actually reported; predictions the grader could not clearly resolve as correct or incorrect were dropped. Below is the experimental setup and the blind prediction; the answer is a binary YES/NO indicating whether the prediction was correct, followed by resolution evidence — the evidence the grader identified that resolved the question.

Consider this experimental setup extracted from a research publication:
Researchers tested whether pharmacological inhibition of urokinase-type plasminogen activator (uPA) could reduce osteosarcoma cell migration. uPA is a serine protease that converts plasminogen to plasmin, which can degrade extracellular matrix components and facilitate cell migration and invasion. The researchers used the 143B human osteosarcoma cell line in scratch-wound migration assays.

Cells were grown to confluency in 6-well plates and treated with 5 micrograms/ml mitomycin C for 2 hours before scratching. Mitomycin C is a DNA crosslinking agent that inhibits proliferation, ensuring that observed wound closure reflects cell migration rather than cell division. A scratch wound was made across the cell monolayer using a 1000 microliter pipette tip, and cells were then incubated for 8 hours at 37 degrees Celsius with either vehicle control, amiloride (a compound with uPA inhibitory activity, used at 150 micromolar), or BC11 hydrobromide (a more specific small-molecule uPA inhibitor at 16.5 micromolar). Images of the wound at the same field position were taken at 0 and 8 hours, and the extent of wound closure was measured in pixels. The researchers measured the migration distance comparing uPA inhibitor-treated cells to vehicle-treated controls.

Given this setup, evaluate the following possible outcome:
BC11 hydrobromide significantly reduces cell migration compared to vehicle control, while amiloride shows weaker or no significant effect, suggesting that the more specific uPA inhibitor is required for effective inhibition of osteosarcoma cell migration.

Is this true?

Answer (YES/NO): NO